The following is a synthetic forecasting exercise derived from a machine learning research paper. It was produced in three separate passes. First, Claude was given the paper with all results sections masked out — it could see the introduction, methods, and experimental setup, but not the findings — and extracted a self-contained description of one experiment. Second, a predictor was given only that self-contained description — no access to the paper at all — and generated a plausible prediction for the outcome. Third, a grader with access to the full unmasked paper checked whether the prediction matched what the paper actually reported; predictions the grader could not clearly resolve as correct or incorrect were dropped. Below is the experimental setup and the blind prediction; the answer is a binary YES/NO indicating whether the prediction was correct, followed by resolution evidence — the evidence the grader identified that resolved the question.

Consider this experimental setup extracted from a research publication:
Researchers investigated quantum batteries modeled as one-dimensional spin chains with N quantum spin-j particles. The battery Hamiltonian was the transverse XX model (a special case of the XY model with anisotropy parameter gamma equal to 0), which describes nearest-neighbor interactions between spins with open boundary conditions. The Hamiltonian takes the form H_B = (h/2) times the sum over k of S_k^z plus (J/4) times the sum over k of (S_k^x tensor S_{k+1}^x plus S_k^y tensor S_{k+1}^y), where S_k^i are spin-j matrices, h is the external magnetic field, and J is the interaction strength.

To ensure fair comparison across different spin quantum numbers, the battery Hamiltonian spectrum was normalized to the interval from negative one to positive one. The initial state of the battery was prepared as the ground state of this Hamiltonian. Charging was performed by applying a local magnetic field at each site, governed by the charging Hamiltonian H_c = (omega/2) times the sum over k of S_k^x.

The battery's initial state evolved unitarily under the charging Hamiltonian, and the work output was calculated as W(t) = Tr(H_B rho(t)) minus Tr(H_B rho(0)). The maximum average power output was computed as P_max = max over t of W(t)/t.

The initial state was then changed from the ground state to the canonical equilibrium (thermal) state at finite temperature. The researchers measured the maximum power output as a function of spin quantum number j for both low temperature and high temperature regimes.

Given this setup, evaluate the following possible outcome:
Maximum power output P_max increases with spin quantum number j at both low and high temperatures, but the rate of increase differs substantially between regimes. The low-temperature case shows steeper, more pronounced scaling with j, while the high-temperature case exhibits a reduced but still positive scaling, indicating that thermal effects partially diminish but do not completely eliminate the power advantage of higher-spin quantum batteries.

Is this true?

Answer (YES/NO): NO